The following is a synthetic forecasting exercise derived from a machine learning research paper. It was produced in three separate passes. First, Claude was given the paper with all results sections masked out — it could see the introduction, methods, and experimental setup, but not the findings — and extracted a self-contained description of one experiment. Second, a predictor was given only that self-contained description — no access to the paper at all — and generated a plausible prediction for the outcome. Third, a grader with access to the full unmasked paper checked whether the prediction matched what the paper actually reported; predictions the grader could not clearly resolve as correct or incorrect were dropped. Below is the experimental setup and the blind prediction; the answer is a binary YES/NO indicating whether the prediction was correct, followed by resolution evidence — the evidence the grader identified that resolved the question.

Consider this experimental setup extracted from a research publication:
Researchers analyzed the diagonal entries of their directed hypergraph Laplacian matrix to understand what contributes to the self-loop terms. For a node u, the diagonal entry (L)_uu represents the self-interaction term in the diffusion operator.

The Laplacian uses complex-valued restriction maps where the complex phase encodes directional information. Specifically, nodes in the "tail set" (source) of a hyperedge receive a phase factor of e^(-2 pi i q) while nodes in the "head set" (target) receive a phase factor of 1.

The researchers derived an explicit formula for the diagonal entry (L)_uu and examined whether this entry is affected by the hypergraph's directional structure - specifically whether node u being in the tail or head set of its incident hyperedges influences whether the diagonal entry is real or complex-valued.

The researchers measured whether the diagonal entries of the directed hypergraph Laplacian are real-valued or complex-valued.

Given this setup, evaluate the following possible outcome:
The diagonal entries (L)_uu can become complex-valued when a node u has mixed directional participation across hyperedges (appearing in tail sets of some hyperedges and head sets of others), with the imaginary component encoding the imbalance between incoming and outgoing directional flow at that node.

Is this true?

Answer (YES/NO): NO